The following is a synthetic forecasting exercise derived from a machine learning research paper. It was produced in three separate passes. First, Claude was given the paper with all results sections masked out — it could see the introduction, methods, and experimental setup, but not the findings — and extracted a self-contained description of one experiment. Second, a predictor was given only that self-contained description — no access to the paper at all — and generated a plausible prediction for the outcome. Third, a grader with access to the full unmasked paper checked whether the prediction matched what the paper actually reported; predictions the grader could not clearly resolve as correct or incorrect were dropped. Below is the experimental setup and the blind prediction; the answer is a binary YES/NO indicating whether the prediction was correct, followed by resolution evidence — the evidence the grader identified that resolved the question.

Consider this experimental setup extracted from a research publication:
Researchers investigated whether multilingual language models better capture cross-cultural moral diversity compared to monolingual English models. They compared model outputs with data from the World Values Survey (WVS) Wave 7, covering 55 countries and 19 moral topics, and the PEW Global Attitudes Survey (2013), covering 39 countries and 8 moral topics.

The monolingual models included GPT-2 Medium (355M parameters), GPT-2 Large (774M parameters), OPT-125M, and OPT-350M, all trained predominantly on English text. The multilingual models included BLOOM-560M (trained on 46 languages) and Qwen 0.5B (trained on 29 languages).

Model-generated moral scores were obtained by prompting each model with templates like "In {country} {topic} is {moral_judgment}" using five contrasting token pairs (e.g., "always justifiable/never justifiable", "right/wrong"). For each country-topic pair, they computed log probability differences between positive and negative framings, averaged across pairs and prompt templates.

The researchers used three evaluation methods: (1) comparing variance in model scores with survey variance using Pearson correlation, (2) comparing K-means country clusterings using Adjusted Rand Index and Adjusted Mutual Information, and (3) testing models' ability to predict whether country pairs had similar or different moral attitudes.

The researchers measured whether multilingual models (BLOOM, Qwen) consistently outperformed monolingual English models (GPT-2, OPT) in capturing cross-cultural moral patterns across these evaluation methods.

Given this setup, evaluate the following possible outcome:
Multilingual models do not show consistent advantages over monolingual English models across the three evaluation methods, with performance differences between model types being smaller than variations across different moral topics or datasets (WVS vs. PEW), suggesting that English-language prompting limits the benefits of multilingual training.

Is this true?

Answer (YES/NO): YES